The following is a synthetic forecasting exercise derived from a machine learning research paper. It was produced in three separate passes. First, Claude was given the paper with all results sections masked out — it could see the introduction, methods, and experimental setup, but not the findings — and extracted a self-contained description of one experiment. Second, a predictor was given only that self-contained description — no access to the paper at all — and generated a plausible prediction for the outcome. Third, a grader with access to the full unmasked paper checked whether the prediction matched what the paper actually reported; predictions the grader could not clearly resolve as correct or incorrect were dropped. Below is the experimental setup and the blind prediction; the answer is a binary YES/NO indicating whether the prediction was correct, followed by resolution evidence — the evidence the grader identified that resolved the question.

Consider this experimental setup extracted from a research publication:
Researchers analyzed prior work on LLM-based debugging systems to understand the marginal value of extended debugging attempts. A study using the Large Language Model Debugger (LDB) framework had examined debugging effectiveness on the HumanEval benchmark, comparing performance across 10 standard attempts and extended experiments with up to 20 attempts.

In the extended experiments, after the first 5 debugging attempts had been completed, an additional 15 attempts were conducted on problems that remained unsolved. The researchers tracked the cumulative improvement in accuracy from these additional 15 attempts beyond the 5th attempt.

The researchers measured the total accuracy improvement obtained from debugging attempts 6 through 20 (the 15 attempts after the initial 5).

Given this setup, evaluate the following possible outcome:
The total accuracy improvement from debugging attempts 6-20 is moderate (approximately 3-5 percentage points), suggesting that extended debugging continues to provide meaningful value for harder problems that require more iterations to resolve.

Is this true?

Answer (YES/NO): NO